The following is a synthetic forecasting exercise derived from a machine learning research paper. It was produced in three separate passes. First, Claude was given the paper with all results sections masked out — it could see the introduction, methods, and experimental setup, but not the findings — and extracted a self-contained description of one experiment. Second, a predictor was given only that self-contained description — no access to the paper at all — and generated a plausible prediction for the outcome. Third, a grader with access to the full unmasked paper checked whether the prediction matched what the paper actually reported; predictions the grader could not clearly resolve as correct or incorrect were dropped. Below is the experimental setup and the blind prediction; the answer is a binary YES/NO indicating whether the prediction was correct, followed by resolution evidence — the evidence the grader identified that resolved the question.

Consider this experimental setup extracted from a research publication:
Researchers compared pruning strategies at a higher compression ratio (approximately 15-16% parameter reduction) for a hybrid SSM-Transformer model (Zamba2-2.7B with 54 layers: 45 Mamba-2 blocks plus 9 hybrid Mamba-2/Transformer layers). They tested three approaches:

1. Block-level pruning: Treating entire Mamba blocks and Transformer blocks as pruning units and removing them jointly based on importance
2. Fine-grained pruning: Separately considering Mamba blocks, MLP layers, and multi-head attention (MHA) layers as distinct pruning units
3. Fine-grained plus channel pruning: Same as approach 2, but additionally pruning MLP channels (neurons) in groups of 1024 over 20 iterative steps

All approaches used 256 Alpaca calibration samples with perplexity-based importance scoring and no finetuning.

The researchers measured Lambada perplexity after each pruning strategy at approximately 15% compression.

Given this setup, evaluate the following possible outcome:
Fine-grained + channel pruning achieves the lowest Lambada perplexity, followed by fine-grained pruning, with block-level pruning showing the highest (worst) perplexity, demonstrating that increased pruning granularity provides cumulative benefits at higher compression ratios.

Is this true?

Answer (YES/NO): NO